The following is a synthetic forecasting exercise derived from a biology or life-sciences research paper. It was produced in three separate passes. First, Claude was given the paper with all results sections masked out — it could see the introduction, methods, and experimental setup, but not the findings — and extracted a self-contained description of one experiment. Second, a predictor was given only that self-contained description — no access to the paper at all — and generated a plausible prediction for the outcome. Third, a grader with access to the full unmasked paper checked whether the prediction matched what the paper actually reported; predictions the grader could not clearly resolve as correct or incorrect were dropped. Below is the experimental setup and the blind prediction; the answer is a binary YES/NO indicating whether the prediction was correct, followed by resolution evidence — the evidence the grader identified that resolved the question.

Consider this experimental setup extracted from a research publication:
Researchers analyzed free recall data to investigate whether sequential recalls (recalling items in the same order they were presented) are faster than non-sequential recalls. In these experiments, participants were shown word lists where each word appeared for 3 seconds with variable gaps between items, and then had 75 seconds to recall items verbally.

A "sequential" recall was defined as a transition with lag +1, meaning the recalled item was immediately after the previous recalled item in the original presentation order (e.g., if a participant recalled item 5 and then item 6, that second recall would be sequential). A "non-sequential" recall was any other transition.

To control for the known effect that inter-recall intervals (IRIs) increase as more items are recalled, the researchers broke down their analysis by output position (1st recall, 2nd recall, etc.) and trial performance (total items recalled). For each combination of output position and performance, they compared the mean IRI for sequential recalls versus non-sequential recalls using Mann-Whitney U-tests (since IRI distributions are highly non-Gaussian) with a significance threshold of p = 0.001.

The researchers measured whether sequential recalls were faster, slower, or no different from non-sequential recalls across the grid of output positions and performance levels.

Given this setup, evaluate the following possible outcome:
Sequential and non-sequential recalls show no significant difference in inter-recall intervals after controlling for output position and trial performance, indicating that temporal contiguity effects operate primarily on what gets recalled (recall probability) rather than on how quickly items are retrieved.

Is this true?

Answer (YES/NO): NO